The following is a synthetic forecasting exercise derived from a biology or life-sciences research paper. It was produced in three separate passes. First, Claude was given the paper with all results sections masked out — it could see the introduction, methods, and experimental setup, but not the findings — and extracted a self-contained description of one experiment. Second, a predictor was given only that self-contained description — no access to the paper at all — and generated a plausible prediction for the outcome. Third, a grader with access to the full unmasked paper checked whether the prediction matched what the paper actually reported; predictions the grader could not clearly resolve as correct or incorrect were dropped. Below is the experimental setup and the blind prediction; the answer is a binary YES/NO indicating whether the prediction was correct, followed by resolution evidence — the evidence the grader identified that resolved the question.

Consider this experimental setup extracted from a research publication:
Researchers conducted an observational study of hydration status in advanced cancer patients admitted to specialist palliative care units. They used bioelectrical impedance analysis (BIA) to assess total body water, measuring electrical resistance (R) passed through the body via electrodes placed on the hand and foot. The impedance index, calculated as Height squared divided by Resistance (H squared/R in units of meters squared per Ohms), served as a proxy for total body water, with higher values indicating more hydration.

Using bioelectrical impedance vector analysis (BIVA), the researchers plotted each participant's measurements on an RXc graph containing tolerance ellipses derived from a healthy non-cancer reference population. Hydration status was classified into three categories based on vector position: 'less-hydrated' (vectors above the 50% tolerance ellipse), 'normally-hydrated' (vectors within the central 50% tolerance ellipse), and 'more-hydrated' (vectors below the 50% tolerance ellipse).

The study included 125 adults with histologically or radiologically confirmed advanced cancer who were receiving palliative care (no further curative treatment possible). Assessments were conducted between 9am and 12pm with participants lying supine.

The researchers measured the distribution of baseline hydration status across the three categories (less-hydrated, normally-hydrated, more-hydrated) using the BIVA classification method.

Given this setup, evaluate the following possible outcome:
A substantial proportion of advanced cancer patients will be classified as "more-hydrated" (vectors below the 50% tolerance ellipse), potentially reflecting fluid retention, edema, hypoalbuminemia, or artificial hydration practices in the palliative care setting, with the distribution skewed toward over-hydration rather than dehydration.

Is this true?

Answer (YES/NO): YES